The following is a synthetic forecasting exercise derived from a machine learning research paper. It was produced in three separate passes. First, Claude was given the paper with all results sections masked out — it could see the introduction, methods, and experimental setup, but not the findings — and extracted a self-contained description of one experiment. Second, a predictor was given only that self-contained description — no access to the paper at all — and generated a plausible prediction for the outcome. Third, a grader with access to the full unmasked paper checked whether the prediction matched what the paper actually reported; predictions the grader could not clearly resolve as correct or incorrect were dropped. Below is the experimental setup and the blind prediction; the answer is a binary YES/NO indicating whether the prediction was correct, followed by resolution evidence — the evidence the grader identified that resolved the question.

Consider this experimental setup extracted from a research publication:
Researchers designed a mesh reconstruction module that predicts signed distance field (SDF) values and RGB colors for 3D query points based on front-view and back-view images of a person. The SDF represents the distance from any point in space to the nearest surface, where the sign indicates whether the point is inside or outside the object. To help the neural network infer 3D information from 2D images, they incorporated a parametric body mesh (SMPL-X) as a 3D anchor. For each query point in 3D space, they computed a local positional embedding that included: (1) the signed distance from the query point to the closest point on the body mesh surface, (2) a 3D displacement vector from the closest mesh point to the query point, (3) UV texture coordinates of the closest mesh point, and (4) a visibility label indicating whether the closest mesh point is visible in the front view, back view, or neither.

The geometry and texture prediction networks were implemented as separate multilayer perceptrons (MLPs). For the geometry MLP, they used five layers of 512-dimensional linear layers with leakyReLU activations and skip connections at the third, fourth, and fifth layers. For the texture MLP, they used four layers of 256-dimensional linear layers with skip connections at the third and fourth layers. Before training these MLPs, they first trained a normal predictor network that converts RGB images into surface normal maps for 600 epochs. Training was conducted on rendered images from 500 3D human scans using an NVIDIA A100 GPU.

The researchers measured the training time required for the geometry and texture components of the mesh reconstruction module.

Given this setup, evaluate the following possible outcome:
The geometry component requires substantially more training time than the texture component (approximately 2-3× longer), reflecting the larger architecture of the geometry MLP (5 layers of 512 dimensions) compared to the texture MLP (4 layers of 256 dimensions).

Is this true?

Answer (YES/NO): NO